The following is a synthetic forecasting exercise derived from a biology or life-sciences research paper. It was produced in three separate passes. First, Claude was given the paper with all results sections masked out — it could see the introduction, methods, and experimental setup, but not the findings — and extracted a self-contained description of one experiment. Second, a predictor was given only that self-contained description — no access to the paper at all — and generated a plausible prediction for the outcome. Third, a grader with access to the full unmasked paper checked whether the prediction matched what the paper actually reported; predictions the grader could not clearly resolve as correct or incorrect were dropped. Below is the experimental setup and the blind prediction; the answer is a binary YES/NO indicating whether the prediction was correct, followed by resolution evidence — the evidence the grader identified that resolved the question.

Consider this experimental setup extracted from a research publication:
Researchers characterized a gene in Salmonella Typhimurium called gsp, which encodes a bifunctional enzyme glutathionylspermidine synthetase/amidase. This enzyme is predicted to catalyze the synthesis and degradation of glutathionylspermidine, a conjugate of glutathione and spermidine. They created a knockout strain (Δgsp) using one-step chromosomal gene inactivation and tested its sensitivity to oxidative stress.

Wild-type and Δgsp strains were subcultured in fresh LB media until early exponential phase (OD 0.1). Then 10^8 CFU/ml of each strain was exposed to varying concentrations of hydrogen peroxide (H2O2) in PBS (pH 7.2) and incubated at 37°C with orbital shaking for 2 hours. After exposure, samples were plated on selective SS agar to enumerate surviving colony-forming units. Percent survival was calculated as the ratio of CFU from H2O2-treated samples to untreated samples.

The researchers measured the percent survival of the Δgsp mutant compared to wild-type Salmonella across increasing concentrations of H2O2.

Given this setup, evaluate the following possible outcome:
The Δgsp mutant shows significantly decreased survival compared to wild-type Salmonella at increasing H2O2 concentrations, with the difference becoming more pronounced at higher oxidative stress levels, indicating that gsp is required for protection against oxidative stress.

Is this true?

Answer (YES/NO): YES